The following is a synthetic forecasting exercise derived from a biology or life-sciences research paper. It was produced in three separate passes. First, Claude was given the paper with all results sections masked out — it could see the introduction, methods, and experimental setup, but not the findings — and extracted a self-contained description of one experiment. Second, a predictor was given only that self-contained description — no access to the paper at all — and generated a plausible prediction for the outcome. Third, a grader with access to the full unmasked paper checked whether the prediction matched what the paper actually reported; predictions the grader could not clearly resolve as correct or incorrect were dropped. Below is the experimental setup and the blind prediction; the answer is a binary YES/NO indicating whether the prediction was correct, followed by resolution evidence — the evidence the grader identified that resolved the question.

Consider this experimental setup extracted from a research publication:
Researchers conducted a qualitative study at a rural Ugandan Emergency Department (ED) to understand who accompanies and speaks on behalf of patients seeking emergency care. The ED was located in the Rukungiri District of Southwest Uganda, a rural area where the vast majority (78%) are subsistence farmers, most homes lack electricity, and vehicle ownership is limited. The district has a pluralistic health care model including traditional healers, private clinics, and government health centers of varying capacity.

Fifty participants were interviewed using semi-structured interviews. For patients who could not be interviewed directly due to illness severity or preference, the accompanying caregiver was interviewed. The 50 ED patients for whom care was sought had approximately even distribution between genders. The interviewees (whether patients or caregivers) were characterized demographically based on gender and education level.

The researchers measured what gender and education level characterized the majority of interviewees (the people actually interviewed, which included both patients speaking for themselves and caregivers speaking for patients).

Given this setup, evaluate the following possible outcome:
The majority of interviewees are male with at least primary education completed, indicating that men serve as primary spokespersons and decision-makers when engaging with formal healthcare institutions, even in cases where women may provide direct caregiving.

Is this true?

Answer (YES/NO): NO